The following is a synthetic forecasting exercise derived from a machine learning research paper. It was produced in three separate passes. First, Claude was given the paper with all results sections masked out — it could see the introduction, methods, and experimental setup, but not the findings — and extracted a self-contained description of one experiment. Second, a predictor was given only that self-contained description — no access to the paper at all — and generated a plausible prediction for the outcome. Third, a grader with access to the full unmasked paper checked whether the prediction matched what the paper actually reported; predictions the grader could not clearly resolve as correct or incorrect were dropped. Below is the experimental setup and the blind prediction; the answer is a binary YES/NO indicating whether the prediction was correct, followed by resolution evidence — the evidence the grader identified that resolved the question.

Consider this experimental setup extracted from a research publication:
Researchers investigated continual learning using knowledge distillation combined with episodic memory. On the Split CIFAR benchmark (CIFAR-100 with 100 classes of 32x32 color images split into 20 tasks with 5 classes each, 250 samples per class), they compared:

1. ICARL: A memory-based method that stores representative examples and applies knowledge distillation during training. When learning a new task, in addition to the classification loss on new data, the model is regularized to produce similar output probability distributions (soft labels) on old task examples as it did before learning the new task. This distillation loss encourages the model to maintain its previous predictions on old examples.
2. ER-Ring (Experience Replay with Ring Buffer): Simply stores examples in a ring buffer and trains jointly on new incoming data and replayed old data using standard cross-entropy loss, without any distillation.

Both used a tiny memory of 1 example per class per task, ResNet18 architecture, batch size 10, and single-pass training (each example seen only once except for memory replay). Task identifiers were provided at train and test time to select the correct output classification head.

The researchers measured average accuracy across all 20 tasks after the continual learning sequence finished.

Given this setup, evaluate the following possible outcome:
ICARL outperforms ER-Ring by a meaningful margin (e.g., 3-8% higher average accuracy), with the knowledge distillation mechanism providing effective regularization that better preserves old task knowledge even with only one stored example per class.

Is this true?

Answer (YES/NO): NO